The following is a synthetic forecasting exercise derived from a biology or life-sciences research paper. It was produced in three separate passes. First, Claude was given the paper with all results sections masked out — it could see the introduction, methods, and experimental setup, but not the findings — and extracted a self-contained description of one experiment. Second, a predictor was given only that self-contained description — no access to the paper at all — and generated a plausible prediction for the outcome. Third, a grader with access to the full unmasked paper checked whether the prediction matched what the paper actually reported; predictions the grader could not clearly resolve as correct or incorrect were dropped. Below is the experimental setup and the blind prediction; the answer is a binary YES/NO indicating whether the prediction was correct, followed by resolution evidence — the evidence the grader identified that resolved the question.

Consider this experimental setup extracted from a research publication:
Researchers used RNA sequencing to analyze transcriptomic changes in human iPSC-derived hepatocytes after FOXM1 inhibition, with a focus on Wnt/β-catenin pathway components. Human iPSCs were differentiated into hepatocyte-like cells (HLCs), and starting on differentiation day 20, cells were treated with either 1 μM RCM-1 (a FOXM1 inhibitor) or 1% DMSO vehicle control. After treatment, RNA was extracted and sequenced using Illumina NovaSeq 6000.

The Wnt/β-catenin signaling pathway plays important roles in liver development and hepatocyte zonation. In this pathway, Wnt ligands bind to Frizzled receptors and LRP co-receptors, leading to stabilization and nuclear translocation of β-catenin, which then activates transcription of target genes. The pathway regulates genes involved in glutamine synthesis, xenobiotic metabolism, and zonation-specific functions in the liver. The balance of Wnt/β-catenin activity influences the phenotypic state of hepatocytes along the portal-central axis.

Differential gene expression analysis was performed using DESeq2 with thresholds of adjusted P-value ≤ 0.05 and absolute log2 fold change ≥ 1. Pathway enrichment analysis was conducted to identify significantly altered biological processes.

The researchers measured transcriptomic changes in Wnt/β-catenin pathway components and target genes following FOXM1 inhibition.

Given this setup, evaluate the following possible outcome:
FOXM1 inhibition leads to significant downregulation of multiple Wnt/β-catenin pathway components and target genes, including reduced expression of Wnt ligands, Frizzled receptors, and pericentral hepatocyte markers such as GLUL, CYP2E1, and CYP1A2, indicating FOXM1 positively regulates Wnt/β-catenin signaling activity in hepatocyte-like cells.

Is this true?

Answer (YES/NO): NO